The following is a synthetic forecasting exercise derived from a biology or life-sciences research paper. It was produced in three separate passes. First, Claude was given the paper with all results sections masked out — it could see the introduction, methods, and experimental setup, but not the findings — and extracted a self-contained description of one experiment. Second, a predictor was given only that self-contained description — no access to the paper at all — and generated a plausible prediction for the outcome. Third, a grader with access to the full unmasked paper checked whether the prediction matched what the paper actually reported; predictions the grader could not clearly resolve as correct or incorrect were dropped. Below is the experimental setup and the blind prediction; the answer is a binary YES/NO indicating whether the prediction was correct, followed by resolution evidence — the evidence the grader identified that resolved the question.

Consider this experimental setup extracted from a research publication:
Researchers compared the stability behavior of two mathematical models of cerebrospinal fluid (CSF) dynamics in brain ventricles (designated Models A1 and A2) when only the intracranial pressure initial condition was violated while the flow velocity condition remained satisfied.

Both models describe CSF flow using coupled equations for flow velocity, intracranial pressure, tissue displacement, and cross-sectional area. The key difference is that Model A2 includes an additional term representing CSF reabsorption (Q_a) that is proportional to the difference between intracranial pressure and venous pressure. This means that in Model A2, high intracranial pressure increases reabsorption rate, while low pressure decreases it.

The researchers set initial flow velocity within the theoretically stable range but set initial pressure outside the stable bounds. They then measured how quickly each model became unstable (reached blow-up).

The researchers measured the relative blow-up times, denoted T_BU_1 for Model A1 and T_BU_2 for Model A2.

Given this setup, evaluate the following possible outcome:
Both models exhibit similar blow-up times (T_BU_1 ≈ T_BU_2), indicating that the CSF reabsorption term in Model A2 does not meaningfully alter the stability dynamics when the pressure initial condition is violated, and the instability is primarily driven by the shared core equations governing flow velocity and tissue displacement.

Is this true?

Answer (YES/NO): NO